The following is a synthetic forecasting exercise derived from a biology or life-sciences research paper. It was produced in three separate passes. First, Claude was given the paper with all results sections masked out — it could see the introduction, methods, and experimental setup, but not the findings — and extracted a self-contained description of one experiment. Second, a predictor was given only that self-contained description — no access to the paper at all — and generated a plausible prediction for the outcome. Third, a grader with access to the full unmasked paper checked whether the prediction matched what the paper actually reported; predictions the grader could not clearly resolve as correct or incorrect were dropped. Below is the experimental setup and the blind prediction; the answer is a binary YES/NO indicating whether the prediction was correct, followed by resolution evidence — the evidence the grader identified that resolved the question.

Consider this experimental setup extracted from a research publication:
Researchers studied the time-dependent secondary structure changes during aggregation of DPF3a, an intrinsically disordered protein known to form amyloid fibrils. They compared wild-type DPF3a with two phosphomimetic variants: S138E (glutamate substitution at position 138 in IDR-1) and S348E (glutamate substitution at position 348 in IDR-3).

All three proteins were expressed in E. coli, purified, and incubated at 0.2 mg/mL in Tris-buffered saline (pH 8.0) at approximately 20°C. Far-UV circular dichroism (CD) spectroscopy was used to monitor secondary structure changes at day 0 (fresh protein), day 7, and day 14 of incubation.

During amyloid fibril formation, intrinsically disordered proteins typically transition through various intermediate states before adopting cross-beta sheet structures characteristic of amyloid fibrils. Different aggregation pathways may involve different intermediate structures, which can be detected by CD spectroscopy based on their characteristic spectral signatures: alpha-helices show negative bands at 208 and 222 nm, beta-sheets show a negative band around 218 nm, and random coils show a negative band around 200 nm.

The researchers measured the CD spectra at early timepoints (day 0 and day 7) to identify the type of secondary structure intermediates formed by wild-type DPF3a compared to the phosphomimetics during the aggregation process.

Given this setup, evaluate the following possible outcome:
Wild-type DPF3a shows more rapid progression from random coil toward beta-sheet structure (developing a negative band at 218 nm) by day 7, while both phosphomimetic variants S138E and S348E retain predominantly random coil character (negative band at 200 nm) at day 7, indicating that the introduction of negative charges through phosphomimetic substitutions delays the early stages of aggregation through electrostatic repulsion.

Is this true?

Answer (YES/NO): NO